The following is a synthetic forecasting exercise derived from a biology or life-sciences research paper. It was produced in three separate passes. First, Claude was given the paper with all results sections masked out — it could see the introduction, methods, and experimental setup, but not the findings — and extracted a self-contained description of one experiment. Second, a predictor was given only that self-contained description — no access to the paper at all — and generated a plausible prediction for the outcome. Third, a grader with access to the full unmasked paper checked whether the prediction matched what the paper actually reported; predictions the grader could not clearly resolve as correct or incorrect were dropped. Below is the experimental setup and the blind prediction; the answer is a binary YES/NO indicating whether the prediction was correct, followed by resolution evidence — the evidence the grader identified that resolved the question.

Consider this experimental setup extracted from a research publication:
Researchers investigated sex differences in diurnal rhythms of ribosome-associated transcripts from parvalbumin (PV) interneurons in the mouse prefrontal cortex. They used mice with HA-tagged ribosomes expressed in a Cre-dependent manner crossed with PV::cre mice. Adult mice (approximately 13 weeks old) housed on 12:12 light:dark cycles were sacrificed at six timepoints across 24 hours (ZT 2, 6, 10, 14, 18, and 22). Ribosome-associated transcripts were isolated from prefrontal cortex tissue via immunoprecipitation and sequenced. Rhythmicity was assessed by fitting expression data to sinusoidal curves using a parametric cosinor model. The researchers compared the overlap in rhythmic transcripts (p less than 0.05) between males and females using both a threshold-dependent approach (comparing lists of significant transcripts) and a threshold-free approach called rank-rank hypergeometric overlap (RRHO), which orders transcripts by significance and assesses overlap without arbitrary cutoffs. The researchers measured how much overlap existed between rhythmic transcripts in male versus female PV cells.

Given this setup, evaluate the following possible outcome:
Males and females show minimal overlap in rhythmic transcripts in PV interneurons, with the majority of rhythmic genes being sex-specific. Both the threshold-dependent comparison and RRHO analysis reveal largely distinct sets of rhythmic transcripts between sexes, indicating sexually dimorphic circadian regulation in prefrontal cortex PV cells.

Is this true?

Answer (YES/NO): YES